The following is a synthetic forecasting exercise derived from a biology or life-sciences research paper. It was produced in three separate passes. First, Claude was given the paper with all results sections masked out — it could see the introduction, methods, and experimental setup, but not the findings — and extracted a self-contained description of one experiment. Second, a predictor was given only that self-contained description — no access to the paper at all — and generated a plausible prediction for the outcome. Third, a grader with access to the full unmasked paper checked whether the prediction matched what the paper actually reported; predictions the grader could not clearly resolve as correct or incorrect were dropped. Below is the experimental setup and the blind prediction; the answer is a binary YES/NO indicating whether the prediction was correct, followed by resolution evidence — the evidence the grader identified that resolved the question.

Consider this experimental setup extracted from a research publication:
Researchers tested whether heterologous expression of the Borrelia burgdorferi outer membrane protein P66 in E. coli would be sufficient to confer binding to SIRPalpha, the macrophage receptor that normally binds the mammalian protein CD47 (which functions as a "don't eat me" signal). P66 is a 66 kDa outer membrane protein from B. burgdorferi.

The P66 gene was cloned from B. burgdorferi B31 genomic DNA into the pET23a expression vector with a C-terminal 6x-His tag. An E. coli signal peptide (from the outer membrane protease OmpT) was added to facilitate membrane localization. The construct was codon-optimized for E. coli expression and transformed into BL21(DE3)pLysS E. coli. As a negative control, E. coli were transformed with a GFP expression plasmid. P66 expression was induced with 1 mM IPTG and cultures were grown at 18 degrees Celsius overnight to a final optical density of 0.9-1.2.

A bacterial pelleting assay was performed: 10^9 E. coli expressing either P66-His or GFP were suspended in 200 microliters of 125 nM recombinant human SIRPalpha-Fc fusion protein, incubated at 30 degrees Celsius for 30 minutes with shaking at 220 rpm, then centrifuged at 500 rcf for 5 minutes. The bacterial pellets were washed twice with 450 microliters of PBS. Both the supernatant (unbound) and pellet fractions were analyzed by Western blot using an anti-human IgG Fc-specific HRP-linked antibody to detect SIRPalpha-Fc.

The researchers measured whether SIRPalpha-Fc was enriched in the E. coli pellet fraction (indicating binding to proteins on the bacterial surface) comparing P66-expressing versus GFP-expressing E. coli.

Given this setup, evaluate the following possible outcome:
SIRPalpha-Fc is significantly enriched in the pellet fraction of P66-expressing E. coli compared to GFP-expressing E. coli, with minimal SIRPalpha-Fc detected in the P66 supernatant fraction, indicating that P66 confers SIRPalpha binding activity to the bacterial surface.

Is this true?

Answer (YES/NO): YES